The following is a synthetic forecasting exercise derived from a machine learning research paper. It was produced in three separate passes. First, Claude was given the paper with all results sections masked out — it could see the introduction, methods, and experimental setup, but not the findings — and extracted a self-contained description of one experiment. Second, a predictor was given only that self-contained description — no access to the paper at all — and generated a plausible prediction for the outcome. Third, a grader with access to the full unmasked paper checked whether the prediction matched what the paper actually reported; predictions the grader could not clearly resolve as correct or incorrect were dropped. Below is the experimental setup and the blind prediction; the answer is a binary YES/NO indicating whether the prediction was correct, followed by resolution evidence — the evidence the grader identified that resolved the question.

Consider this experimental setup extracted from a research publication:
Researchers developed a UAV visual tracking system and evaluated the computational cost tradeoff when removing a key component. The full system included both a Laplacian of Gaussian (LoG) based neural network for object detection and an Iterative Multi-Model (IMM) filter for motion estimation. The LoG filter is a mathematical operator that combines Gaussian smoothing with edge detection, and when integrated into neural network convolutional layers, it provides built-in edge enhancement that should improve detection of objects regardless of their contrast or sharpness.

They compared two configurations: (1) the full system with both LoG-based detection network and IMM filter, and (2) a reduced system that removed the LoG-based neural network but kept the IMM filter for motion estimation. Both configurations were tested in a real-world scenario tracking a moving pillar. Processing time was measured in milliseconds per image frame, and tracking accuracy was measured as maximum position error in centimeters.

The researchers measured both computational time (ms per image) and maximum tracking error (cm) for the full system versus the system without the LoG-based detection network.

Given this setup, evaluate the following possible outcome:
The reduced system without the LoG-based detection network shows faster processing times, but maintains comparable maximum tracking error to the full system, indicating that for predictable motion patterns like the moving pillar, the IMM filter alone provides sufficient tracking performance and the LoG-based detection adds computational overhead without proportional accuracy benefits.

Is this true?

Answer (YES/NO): NO